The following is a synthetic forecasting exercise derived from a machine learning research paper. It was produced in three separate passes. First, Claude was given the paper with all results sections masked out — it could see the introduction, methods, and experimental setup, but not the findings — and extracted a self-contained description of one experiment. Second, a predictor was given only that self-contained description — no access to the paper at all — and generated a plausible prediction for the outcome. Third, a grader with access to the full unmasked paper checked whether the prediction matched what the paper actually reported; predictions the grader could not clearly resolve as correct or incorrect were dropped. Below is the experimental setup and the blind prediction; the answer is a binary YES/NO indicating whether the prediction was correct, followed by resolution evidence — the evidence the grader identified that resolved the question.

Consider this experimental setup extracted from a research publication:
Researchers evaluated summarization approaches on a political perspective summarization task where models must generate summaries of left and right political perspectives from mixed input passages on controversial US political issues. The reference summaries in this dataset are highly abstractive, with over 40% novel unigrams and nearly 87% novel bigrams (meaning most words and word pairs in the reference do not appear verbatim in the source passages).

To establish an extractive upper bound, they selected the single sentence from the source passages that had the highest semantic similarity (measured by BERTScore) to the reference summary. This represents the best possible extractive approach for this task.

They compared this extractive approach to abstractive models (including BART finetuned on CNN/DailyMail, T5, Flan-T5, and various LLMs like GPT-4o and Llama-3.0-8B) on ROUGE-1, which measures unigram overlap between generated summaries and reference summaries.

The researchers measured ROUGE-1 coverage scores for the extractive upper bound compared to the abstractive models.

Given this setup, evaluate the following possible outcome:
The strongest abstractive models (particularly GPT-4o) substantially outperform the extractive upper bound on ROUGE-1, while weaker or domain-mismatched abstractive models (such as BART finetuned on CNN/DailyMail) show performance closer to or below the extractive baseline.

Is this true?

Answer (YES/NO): NO